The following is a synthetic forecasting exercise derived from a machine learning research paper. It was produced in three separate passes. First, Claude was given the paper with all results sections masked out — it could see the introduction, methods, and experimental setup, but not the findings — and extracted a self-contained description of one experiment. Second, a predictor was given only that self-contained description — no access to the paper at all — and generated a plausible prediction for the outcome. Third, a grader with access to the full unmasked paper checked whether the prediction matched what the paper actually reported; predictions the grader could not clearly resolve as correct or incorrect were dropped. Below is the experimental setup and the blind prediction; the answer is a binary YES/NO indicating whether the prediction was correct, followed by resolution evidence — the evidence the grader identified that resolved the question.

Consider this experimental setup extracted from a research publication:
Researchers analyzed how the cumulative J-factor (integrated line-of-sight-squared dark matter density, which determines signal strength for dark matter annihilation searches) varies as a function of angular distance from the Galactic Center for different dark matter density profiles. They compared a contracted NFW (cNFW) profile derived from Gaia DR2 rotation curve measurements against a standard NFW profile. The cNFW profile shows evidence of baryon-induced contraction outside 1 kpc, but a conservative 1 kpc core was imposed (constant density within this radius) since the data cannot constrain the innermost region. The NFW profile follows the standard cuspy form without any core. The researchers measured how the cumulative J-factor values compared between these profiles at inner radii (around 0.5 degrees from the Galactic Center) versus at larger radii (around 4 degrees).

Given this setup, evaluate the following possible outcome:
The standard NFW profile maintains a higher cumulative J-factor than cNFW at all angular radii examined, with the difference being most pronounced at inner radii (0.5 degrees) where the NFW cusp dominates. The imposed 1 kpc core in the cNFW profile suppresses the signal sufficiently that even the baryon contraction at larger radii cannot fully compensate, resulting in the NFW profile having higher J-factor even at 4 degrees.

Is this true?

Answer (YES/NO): NO